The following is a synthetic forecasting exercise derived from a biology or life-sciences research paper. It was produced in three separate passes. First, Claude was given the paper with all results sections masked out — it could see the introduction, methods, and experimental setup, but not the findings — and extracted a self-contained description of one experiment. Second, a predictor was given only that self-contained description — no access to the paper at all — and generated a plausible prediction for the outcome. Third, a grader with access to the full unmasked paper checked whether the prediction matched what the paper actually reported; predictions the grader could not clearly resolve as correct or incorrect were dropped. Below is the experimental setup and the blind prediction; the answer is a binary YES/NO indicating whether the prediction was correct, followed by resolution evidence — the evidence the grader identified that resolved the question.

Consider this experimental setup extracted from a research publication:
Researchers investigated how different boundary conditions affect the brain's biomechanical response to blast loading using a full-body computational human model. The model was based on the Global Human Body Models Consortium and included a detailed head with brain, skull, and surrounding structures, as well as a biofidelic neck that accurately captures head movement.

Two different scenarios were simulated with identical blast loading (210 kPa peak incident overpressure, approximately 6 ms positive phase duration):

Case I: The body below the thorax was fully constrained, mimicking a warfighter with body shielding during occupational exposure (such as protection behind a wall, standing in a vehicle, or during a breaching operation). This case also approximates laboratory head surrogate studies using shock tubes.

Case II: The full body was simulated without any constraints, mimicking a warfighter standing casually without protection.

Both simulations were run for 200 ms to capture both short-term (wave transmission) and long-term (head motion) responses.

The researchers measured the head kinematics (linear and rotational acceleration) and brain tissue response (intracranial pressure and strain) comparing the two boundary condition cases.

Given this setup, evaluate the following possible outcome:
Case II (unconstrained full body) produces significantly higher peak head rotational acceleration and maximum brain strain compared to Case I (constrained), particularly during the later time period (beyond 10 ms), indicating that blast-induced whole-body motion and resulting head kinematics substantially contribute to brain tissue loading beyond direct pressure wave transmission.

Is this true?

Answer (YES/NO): NO